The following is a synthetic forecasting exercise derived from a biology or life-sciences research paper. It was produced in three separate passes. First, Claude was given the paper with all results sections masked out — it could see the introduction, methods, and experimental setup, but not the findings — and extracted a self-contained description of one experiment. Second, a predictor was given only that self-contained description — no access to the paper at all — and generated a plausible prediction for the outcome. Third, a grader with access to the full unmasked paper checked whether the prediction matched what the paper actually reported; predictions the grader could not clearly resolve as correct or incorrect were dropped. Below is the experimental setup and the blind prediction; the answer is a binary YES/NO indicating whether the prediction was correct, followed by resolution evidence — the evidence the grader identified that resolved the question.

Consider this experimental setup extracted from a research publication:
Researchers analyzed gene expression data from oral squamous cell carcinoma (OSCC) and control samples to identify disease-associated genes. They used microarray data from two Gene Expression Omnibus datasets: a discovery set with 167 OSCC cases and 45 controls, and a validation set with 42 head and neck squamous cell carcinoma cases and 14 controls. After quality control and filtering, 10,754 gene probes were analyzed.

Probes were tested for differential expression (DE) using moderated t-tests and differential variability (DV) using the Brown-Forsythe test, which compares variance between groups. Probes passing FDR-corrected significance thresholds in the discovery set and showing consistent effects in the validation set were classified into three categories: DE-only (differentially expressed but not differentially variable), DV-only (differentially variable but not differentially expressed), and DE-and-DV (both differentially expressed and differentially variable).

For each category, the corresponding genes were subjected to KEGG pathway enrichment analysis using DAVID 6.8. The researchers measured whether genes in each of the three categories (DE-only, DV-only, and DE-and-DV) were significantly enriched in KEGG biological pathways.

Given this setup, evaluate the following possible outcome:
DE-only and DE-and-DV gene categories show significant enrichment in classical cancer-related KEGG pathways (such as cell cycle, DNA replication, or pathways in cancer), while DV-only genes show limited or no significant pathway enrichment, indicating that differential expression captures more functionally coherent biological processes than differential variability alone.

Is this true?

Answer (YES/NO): NO